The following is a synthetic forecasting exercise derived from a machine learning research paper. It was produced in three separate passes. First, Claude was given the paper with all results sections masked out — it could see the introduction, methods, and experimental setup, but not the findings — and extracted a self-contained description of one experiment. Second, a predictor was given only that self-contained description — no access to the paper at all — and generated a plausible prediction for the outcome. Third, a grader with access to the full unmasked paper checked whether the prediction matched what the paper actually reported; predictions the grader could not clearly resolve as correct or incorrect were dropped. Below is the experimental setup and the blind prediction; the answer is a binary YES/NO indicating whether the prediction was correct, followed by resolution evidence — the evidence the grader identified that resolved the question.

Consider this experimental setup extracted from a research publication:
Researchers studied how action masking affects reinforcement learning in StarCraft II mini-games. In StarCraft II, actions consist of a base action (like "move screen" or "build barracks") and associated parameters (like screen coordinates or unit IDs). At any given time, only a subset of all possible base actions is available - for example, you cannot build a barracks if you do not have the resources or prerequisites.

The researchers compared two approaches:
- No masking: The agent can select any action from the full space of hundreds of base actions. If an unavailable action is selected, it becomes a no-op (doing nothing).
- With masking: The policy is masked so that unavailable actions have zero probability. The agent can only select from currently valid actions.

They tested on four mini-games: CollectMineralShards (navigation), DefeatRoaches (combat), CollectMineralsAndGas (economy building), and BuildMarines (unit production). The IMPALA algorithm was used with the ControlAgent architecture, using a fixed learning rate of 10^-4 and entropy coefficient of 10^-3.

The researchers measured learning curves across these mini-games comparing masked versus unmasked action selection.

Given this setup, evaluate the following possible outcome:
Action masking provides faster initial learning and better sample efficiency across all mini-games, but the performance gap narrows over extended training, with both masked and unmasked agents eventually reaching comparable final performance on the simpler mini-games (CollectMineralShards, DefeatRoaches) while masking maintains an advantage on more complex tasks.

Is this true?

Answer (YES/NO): NO